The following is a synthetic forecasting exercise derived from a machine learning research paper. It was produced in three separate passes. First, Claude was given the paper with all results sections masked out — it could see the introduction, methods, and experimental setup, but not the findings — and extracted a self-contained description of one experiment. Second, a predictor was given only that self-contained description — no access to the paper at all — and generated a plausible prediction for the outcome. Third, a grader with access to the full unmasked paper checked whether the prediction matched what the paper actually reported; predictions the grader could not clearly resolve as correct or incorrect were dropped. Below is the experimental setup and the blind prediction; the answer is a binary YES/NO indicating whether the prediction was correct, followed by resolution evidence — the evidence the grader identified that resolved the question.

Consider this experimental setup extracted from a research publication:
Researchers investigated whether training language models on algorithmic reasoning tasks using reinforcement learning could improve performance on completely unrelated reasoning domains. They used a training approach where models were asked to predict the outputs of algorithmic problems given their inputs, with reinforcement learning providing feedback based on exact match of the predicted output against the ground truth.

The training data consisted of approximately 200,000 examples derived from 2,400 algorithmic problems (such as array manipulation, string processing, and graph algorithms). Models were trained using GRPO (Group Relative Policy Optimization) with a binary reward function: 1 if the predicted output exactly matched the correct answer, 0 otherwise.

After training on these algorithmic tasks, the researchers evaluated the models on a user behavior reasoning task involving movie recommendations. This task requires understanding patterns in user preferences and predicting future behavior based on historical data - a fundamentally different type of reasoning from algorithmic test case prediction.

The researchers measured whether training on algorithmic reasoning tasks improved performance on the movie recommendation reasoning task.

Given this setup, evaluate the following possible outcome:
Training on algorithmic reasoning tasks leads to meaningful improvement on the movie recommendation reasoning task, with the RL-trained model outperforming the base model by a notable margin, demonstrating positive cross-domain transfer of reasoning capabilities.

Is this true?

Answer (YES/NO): YES